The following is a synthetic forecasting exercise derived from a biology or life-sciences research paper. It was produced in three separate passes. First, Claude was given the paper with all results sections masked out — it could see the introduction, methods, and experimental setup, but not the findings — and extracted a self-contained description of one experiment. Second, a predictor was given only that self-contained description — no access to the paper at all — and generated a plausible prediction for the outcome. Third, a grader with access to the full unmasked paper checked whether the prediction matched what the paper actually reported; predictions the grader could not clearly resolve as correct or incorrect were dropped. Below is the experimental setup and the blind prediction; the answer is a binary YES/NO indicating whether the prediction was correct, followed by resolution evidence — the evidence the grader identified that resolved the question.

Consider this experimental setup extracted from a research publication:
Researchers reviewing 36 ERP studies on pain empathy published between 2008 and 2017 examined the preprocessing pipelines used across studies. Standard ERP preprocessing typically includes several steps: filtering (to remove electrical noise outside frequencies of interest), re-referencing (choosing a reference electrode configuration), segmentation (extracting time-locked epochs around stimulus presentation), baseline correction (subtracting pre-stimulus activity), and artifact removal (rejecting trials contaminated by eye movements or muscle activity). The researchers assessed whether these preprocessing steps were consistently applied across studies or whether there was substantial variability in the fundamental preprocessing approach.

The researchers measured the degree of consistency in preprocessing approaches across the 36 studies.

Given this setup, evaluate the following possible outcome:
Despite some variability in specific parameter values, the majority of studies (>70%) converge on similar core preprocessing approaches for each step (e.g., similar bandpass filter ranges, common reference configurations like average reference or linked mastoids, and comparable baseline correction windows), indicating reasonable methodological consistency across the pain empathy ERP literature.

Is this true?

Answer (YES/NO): NO